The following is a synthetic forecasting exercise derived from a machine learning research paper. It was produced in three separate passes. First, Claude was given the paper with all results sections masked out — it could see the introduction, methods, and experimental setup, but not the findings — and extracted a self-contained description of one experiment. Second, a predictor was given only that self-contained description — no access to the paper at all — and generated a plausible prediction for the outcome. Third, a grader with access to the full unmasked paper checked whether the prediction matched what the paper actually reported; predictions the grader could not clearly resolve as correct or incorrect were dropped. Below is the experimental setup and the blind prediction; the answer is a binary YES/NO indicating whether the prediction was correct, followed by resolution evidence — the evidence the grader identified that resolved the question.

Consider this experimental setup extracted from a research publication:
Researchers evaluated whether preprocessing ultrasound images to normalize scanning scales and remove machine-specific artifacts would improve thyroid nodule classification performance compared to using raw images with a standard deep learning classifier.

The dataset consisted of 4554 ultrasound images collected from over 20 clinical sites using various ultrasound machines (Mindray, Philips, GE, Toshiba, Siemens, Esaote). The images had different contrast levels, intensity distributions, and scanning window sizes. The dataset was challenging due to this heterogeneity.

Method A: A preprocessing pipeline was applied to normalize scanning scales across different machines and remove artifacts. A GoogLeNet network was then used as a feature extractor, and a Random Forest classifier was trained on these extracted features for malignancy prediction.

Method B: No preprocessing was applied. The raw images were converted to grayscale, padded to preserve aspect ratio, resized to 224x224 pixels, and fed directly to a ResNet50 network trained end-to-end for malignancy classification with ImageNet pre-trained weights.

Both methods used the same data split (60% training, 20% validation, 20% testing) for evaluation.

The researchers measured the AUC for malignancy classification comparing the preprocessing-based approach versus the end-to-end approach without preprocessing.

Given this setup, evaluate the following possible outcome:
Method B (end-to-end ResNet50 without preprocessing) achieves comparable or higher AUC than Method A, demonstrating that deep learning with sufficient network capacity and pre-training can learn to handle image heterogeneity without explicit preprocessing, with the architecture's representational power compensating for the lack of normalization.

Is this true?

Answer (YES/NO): NO